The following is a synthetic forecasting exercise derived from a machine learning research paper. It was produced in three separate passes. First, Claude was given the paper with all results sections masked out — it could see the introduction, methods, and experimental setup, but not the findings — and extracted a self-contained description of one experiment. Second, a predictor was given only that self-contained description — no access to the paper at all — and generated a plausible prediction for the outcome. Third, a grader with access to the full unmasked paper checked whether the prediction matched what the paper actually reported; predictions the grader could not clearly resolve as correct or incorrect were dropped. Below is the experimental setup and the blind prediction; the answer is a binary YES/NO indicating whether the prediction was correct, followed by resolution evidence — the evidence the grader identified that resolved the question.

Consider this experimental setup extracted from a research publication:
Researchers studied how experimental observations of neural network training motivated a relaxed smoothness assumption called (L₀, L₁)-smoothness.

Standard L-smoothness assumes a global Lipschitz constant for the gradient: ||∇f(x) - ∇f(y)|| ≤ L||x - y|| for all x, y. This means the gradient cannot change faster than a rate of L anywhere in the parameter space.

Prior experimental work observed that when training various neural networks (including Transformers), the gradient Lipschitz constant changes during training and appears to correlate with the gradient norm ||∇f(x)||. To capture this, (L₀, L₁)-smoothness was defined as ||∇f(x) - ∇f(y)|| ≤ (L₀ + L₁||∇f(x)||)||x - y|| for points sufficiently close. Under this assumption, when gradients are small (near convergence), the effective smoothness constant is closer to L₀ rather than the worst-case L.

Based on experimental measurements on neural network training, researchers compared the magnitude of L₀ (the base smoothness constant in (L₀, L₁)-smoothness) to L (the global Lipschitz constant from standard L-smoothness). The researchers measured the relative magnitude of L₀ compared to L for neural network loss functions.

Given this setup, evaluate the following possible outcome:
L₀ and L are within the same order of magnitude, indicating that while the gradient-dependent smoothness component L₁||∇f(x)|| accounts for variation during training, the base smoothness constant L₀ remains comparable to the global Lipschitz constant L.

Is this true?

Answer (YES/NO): NO